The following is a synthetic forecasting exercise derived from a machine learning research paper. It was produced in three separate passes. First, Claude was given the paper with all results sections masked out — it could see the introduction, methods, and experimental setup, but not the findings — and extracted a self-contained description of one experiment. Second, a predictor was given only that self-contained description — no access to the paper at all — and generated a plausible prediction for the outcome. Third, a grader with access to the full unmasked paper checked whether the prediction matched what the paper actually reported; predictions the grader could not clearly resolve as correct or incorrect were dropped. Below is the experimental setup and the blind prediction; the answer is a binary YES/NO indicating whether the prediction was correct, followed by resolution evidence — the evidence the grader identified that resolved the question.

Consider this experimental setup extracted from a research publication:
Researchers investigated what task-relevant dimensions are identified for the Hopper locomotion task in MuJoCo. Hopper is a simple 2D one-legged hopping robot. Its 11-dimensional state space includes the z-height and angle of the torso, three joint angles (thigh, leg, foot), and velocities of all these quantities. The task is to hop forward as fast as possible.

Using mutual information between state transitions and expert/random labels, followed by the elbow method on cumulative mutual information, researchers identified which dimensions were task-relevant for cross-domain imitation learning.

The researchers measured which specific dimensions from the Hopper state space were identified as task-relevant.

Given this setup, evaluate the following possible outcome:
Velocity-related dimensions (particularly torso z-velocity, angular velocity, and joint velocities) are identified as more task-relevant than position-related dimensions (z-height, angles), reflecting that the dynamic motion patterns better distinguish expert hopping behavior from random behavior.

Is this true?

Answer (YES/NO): NO